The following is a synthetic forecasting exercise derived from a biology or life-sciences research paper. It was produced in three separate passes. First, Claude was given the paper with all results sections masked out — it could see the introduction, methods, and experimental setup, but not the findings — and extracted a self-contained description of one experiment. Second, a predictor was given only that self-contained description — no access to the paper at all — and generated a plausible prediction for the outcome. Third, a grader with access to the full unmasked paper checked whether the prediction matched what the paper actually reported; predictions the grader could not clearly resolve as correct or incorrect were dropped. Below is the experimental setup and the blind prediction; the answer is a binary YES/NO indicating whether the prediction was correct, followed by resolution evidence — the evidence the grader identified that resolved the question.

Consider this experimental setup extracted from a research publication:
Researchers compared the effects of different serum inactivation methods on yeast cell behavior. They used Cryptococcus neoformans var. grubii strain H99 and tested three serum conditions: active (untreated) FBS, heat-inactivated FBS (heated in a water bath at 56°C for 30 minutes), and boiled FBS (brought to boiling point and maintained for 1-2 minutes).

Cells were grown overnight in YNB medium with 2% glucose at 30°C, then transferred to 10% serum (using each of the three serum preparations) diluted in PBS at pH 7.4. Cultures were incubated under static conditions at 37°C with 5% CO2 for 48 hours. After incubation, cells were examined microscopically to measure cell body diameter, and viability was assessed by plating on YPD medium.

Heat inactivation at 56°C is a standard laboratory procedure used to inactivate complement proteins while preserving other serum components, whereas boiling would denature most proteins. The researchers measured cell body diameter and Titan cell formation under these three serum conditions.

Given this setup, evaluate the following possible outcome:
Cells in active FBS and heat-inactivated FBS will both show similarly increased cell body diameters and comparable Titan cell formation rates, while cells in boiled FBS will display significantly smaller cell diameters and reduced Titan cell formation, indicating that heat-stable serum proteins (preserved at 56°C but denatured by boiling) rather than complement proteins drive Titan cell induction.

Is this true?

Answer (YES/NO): YES